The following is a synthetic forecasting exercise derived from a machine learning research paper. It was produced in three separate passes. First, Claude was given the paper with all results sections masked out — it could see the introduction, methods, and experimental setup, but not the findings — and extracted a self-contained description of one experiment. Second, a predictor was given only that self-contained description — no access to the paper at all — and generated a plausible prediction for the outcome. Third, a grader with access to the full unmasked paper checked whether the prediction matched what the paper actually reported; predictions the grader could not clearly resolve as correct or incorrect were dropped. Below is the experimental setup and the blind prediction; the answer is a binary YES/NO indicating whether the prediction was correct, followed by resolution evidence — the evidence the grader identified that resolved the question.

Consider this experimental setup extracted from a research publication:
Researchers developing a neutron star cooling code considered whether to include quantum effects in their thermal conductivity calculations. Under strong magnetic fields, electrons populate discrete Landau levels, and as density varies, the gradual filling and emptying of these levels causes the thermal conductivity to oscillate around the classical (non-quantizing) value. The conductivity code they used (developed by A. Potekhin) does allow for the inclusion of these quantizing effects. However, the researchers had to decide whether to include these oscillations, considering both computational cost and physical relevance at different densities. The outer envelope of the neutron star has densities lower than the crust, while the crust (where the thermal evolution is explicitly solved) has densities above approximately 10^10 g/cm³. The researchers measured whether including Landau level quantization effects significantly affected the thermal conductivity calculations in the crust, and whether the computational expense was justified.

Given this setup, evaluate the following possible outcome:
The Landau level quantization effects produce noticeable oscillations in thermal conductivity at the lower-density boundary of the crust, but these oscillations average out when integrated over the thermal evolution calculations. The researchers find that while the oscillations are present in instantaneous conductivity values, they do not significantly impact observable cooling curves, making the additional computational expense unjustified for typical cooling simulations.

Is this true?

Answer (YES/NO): NO